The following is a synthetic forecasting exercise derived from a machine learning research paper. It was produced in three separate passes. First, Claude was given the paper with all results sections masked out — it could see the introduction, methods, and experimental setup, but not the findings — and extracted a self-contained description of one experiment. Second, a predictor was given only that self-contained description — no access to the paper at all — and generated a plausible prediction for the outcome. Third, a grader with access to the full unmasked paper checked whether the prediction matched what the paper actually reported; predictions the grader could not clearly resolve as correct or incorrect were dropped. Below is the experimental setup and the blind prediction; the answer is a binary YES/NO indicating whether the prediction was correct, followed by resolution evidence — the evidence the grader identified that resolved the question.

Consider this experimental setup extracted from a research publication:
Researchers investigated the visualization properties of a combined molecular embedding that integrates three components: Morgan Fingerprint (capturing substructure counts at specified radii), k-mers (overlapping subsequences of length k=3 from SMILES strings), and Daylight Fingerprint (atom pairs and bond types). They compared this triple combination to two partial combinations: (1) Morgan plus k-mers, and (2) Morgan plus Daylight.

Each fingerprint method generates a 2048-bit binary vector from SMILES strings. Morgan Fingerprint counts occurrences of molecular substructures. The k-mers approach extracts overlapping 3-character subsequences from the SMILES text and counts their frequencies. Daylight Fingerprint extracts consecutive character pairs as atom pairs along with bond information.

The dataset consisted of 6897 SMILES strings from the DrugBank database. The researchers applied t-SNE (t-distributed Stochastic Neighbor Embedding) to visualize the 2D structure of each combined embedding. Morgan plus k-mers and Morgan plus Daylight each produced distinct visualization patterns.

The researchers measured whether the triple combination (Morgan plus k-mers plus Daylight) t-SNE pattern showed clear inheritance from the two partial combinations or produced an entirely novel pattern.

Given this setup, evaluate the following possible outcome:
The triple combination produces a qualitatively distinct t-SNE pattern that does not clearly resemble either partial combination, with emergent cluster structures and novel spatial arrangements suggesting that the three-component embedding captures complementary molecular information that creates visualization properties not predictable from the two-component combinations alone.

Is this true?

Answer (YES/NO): NO